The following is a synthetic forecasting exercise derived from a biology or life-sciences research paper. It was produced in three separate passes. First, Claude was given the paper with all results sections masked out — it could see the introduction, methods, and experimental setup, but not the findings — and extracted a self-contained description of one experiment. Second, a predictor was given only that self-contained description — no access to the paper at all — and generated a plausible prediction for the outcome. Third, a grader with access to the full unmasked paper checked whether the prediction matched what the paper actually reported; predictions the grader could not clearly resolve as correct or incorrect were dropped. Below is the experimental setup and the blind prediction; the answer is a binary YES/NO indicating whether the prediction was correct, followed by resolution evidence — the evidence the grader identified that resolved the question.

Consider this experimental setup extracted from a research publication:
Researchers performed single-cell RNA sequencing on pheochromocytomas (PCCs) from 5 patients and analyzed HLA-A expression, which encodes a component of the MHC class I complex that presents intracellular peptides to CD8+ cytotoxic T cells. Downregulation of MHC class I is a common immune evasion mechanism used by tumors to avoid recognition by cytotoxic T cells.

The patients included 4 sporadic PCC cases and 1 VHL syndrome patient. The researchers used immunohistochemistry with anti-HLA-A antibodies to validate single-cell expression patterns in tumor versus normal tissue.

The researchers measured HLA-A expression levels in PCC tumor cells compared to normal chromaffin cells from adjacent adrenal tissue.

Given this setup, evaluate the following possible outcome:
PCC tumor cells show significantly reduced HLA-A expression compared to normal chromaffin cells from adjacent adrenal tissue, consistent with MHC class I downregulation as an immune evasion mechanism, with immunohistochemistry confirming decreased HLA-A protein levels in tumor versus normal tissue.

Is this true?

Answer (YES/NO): NO